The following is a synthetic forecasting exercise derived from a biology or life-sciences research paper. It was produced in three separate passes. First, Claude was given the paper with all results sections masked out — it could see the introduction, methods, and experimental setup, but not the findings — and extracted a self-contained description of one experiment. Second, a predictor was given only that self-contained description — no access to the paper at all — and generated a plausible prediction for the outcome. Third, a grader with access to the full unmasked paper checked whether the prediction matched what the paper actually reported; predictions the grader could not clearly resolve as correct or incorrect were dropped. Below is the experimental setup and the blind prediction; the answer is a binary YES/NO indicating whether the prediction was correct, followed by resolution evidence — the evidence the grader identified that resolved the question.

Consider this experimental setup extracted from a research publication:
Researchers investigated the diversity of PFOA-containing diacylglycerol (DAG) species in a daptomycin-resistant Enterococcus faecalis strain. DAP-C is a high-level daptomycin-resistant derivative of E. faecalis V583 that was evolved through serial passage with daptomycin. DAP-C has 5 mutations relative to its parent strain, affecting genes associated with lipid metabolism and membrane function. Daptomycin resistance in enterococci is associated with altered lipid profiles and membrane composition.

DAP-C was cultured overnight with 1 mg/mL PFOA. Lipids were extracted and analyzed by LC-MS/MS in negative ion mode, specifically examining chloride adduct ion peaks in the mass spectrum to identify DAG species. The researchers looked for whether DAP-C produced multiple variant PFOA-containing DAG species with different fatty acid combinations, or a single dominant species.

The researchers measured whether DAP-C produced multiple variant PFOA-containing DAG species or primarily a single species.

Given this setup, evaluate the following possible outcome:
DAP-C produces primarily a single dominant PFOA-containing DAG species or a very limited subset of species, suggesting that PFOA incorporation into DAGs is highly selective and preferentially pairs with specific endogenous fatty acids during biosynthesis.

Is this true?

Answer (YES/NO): NO